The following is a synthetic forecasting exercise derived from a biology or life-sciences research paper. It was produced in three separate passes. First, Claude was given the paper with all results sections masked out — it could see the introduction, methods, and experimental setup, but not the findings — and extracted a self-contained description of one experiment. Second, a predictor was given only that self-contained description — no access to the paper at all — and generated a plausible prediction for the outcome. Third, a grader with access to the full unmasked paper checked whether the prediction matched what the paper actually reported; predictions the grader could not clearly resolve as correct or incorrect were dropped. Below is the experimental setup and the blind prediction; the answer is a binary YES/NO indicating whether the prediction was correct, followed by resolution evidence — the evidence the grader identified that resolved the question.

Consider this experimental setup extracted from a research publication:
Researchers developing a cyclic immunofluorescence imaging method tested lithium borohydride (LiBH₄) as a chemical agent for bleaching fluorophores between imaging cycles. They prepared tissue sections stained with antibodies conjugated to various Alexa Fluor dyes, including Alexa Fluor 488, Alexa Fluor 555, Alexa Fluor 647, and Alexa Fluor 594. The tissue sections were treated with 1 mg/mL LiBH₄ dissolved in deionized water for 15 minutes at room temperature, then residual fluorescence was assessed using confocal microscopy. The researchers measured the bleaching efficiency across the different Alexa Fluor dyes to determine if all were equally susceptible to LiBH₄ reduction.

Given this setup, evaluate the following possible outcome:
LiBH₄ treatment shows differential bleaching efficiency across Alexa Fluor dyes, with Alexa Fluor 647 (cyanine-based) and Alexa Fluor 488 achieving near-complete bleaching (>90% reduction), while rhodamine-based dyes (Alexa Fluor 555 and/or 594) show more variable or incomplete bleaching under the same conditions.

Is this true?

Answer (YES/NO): NO